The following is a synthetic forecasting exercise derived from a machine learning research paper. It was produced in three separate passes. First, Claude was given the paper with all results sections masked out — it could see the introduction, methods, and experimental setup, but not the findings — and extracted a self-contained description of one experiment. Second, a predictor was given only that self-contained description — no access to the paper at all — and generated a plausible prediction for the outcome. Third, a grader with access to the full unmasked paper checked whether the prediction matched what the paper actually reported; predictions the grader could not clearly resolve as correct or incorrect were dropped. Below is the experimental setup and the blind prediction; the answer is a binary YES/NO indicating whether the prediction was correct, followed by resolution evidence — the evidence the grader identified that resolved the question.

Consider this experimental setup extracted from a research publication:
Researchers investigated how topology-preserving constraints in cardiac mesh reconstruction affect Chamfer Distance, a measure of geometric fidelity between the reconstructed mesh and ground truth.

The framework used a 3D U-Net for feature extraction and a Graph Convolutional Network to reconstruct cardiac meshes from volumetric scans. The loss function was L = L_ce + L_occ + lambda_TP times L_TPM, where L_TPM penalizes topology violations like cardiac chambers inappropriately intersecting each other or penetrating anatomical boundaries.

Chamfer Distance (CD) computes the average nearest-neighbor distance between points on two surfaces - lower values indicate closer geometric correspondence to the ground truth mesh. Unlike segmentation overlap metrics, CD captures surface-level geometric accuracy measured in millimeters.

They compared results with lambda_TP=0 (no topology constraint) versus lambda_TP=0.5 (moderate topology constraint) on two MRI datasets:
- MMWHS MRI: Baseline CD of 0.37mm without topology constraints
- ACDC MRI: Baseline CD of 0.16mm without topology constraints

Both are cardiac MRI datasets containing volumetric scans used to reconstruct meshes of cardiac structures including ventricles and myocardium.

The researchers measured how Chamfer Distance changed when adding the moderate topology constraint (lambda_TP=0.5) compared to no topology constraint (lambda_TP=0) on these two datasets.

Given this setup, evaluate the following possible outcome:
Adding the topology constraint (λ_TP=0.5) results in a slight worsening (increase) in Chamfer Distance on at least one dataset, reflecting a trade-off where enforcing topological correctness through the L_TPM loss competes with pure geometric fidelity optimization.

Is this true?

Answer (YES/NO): YES